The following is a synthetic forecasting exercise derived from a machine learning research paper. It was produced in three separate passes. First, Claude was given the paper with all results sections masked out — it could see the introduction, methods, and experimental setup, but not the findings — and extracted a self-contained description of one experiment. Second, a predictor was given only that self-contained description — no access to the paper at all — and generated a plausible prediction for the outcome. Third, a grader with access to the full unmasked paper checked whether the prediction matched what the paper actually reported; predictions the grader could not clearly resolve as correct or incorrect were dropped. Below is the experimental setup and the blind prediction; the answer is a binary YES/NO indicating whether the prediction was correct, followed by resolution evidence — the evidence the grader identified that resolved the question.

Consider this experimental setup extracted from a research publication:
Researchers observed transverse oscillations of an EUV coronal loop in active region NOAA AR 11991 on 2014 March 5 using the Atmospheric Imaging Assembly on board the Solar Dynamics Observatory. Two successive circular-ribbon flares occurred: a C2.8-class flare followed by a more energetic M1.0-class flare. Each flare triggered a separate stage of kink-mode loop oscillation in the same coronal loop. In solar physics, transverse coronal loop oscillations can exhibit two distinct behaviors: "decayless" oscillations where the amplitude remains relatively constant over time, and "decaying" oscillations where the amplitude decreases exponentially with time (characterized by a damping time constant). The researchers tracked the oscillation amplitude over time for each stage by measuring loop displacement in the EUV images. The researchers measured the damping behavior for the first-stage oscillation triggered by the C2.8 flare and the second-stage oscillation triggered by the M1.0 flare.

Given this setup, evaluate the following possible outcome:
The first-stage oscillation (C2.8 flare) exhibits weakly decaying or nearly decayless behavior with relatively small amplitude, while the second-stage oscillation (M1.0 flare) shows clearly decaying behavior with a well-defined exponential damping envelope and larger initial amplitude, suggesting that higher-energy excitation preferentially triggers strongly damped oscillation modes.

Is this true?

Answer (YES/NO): YES